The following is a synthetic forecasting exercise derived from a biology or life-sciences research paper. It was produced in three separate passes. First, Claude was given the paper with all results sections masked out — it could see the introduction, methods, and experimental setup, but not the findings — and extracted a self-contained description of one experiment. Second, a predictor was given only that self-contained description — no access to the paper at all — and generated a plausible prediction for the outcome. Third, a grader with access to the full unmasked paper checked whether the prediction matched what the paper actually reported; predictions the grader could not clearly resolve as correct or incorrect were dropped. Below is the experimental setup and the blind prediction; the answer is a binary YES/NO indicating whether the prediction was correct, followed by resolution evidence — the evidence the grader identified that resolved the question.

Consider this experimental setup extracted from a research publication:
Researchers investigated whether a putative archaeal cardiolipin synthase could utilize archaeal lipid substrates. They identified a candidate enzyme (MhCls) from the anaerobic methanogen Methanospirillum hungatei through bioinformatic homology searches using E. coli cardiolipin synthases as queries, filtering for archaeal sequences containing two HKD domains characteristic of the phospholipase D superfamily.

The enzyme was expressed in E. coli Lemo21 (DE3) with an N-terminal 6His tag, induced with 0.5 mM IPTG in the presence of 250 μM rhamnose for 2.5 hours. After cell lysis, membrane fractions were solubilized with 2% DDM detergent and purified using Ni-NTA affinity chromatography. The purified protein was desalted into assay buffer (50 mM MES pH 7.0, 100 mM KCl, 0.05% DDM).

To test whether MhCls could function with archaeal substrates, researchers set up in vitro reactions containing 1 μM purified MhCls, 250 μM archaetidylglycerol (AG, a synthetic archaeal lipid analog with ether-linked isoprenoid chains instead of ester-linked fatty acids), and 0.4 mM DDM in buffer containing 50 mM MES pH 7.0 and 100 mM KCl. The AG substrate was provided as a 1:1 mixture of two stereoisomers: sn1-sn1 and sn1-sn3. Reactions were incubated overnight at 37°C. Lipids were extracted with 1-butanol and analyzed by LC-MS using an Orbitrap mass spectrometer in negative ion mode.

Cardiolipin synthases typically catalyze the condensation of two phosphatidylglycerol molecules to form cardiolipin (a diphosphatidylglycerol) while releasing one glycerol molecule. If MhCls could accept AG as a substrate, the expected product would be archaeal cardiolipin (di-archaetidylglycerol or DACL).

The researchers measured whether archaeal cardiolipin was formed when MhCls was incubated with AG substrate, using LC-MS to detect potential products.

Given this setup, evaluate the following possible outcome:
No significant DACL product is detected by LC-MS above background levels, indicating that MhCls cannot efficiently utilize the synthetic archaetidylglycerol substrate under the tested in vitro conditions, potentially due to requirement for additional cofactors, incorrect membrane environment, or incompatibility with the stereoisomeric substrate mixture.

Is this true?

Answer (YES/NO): NO